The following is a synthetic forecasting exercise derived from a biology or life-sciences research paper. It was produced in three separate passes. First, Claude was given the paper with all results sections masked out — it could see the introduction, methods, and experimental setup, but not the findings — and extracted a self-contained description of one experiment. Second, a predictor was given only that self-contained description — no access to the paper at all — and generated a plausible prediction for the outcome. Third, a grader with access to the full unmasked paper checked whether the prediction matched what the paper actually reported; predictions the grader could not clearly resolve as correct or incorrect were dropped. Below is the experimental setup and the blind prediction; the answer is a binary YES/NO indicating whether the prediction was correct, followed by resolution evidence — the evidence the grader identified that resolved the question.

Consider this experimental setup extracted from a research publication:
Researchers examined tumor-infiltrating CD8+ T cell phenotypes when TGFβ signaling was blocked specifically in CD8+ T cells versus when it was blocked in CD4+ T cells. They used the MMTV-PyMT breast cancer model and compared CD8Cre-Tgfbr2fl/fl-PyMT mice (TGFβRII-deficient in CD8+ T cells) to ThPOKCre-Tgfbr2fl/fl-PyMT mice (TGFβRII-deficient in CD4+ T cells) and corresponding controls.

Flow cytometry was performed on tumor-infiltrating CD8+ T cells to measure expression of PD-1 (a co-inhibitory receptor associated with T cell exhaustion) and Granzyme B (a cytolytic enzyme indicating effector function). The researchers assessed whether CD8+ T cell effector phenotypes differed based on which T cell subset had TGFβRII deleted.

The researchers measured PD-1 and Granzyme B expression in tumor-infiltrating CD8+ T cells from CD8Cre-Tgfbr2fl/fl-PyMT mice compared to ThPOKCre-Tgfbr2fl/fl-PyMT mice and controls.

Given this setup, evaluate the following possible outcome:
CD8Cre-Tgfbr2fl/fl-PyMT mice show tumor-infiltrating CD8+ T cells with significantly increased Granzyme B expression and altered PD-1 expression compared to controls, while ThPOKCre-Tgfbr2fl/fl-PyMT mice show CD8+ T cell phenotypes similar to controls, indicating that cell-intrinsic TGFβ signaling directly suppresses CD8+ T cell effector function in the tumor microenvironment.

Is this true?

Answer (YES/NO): NO